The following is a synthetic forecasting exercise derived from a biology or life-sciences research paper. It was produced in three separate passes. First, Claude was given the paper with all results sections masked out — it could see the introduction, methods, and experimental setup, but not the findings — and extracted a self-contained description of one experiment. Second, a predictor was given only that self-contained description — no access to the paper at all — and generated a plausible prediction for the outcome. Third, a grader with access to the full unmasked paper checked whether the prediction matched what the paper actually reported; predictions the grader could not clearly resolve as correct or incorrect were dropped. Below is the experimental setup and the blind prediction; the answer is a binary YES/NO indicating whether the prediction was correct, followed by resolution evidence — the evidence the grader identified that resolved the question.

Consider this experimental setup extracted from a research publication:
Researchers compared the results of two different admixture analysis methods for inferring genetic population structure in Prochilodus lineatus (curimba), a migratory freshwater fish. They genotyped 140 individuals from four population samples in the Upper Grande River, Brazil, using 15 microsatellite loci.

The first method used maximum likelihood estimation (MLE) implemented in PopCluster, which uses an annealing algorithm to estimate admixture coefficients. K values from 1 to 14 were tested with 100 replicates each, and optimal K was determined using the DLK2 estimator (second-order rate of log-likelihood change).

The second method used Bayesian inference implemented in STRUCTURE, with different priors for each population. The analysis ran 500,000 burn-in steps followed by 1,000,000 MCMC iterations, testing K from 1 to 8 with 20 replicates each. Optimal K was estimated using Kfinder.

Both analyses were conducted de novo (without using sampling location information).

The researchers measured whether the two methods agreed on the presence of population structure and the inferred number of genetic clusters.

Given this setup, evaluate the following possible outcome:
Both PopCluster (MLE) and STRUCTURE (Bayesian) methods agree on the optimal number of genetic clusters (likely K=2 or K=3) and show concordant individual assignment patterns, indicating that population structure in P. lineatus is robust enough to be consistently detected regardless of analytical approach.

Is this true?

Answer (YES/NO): NO